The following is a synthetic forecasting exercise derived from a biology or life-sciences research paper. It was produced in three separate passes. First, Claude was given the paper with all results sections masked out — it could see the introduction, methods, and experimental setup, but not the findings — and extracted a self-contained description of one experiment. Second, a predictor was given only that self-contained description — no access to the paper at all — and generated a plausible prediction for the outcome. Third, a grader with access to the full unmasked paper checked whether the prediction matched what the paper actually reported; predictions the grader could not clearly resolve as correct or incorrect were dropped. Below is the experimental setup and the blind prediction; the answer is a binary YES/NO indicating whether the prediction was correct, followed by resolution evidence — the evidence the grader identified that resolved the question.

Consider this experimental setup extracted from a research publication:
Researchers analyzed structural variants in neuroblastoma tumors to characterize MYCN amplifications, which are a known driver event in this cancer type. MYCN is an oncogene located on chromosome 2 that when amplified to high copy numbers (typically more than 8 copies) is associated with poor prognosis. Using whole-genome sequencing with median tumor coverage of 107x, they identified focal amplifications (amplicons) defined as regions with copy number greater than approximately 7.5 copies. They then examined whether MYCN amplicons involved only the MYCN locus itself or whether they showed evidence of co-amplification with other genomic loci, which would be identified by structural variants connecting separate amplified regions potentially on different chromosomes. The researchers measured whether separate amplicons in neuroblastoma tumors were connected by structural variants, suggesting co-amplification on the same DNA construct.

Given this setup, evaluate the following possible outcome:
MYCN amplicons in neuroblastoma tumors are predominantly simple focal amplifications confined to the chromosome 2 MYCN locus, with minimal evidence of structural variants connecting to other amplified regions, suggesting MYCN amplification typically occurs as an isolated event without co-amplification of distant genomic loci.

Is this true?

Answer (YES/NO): NO